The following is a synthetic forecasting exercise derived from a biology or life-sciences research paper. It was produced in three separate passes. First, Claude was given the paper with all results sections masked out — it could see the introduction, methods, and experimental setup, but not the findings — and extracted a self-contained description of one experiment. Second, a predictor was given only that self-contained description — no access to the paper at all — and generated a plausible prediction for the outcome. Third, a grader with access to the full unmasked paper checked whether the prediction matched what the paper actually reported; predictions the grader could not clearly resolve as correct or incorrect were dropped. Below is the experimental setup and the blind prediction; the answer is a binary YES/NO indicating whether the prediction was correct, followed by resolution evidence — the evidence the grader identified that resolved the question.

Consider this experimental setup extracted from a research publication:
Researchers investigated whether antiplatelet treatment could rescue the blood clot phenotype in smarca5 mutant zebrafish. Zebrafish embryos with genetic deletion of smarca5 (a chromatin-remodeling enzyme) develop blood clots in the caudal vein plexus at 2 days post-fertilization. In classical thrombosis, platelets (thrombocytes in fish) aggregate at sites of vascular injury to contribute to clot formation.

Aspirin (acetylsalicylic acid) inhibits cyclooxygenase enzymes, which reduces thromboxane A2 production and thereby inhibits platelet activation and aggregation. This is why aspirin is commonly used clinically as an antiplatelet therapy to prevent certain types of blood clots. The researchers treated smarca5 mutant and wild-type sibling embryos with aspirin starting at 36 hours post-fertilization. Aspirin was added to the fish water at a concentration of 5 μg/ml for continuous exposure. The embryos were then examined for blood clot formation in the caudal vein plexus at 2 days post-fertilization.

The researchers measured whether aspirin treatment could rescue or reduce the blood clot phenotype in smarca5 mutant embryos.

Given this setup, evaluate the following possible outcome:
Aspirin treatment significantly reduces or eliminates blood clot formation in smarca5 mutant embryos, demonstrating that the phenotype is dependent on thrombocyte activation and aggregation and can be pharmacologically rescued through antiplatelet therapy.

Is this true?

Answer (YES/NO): NO